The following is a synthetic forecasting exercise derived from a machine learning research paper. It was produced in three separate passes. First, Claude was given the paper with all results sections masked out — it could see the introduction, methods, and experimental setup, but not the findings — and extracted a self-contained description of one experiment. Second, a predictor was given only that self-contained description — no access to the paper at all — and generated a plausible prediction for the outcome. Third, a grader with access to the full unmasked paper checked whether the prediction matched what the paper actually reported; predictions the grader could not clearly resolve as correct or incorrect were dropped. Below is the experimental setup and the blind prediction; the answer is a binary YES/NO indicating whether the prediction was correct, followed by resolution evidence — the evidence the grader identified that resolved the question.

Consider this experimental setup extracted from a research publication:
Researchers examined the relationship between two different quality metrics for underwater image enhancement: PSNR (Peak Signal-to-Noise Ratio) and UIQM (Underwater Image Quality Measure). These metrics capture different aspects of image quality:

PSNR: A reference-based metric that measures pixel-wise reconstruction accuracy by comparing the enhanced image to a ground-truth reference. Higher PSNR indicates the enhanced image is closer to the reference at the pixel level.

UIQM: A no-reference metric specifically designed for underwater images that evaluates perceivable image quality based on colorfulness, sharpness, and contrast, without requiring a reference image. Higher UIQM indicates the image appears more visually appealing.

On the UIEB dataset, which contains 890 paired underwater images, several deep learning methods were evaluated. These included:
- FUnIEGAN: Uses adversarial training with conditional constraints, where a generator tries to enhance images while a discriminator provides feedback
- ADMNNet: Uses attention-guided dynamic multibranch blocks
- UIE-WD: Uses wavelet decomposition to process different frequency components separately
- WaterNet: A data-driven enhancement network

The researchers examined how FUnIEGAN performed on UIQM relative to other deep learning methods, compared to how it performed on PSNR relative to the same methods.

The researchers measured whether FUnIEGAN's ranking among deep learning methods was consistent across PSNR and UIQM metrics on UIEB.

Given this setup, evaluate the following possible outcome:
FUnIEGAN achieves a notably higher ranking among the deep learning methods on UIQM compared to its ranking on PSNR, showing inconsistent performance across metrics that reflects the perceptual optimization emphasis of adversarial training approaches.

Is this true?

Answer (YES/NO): YES